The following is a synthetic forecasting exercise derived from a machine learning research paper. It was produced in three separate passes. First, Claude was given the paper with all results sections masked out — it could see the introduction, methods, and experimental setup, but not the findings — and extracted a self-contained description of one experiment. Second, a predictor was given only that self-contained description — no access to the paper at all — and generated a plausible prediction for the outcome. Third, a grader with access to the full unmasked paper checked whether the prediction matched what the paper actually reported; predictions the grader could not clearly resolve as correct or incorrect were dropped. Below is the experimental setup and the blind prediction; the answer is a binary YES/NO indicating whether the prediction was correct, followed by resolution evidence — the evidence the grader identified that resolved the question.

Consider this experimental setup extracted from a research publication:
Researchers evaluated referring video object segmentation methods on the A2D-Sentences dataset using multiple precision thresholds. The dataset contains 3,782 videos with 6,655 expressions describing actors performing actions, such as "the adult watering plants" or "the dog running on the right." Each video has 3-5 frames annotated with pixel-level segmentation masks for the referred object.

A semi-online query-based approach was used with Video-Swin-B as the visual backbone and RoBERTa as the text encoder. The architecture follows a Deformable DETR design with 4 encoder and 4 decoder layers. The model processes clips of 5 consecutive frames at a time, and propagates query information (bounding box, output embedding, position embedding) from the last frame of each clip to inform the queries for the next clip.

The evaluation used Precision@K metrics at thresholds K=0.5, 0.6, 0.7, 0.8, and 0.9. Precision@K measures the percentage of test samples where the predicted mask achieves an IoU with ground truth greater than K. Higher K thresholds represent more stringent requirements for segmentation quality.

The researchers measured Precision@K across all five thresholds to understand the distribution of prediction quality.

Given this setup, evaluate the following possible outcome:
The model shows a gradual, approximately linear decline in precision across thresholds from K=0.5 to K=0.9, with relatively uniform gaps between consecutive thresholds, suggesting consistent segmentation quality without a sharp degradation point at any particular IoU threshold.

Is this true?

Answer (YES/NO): NO